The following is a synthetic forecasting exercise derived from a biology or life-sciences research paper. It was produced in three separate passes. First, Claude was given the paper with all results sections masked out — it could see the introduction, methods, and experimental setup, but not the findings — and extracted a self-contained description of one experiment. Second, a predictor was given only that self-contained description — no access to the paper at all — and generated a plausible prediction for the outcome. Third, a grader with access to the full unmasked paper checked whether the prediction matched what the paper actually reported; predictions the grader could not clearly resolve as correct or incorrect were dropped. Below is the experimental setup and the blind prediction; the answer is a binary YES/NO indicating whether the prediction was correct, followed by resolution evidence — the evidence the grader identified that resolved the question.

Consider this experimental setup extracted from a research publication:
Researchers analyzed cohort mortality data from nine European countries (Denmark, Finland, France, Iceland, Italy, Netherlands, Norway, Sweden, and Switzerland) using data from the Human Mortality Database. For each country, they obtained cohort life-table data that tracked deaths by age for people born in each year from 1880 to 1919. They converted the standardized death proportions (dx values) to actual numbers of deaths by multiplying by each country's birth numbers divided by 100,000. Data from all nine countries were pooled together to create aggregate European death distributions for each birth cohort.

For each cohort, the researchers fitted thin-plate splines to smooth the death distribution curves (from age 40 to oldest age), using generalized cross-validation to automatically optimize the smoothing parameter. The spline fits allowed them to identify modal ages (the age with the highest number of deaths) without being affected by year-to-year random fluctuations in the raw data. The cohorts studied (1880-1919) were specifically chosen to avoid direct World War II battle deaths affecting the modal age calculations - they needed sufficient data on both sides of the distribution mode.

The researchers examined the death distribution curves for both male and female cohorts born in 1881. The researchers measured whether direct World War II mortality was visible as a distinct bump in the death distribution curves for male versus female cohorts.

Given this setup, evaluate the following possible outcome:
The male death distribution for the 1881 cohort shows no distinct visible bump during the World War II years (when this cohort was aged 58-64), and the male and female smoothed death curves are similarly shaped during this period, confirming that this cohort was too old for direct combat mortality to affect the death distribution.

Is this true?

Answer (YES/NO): NO